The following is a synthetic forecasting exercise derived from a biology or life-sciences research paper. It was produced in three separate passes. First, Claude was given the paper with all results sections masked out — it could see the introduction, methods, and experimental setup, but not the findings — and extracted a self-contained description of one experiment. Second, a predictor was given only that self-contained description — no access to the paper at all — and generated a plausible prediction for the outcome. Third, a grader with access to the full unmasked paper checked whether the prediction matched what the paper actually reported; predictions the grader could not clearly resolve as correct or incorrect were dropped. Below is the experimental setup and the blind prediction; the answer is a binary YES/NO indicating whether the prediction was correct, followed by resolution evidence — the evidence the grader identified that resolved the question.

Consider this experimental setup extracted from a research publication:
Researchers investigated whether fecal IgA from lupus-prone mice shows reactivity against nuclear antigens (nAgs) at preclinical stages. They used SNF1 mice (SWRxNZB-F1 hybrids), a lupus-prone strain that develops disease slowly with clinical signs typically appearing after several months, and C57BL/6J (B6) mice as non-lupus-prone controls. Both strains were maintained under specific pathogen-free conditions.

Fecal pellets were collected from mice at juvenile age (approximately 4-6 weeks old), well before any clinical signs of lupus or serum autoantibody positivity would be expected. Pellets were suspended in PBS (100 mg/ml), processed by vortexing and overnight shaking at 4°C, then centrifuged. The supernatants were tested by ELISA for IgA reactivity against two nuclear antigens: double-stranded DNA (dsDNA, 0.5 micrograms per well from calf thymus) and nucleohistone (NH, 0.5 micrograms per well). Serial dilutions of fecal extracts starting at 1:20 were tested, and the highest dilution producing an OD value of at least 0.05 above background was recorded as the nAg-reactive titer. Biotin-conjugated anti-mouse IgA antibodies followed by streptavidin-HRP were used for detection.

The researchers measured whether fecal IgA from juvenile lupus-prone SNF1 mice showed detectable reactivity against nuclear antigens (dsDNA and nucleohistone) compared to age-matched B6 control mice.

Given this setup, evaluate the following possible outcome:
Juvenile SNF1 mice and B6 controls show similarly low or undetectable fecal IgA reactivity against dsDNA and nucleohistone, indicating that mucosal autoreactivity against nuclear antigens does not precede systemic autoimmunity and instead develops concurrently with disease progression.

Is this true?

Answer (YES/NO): NO